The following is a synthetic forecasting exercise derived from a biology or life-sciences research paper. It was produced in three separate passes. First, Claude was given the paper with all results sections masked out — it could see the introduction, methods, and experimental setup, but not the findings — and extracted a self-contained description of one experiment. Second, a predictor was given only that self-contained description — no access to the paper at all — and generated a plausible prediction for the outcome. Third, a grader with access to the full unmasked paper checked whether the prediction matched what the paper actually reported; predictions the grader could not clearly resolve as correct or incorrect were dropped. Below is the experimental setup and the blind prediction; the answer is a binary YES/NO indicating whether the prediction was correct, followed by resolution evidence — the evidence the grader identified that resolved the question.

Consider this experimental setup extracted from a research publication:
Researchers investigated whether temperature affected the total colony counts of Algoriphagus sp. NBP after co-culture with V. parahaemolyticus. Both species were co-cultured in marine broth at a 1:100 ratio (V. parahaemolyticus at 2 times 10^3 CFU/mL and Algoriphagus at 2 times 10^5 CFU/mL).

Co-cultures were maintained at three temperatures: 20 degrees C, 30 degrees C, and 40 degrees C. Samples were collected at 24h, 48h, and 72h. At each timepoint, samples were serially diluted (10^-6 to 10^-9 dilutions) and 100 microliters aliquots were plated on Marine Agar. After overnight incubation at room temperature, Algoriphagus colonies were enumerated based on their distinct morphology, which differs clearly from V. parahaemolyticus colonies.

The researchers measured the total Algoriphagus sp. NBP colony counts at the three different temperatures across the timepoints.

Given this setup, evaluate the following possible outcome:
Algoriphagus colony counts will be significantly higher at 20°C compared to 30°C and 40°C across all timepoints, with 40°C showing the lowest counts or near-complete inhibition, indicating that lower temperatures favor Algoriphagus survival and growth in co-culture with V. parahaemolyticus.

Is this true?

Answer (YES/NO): NO